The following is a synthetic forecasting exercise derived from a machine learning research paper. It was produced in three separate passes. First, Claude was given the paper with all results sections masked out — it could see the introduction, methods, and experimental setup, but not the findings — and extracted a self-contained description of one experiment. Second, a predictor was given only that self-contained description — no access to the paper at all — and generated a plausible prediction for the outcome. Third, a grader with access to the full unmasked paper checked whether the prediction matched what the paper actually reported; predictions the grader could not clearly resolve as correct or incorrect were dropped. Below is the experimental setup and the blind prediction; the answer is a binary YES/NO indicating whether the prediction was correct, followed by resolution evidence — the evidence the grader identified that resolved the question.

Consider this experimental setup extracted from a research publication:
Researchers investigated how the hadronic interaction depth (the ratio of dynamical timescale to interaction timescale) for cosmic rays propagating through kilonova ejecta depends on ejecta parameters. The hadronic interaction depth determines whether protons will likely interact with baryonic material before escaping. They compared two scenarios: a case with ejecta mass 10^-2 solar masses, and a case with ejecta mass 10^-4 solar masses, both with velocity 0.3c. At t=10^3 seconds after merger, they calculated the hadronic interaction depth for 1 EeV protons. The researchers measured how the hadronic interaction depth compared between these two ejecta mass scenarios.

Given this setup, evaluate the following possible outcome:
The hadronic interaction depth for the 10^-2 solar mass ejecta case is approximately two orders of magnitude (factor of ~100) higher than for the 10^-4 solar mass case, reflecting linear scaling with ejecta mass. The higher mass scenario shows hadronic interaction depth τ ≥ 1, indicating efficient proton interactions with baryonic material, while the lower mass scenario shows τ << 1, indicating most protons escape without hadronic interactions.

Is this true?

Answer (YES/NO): NO